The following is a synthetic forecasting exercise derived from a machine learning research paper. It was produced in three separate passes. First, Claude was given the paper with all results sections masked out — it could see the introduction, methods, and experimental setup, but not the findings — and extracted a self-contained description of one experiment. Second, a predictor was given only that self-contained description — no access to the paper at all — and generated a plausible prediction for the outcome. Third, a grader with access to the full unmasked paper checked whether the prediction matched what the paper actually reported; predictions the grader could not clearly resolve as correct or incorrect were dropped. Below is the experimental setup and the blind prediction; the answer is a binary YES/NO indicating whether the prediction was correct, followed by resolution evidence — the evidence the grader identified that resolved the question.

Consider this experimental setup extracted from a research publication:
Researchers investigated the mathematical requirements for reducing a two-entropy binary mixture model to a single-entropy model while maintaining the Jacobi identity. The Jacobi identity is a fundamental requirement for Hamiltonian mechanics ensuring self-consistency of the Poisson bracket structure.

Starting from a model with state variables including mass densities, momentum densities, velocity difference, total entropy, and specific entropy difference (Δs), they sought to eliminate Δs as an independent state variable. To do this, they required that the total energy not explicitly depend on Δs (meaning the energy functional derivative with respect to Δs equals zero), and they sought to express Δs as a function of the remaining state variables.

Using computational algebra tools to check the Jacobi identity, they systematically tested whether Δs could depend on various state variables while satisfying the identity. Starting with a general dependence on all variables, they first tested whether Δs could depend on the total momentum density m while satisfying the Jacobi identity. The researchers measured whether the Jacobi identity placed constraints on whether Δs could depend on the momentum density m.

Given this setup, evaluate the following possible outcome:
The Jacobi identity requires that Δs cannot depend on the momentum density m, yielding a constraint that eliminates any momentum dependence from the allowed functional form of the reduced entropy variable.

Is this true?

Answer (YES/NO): YES